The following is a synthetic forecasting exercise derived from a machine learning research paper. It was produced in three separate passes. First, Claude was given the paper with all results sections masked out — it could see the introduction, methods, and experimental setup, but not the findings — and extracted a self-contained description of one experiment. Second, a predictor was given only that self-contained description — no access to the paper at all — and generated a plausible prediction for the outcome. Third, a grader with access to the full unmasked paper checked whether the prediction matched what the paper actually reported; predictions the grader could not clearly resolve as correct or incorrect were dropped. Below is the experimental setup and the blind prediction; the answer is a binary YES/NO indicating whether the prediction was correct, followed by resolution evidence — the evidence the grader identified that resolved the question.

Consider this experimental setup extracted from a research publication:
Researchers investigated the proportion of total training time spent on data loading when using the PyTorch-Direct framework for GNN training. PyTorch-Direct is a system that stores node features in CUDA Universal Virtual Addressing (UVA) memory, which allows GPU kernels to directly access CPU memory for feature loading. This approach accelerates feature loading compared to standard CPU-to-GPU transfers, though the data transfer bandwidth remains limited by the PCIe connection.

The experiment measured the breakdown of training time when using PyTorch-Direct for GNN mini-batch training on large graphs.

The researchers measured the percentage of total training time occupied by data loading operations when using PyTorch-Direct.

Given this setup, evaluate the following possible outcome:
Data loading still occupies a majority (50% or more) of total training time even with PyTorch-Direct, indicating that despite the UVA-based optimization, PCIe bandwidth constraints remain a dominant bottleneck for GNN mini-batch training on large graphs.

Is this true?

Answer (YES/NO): YES